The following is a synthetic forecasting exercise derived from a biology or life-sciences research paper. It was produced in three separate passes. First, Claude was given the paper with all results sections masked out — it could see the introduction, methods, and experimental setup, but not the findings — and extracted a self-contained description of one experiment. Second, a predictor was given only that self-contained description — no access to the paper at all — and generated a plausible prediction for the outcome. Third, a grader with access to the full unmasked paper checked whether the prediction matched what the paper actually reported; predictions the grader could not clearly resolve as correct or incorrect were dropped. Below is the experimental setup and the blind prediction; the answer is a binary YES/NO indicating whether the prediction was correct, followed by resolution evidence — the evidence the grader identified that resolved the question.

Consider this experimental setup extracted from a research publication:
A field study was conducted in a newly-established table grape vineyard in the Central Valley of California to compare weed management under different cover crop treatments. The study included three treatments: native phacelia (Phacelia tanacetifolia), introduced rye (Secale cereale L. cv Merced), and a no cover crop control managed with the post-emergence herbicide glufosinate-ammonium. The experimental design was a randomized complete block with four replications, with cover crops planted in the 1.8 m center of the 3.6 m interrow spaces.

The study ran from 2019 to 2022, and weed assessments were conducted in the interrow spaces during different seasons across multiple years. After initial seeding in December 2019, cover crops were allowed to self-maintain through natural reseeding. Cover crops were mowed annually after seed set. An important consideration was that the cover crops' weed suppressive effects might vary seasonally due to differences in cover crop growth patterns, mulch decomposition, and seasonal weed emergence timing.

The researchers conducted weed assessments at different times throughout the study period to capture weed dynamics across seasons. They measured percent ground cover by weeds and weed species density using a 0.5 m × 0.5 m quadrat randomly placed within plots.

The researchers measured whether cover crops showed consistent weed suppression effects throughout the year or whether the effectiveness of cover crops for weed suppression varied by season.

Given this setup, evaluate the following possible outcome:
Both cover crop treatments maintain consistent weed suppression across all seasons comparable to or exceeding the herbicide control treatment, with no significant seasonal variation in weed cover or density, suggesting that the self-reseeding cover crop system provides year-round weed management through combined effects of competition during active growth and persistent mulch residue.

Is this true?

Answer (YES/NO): NO